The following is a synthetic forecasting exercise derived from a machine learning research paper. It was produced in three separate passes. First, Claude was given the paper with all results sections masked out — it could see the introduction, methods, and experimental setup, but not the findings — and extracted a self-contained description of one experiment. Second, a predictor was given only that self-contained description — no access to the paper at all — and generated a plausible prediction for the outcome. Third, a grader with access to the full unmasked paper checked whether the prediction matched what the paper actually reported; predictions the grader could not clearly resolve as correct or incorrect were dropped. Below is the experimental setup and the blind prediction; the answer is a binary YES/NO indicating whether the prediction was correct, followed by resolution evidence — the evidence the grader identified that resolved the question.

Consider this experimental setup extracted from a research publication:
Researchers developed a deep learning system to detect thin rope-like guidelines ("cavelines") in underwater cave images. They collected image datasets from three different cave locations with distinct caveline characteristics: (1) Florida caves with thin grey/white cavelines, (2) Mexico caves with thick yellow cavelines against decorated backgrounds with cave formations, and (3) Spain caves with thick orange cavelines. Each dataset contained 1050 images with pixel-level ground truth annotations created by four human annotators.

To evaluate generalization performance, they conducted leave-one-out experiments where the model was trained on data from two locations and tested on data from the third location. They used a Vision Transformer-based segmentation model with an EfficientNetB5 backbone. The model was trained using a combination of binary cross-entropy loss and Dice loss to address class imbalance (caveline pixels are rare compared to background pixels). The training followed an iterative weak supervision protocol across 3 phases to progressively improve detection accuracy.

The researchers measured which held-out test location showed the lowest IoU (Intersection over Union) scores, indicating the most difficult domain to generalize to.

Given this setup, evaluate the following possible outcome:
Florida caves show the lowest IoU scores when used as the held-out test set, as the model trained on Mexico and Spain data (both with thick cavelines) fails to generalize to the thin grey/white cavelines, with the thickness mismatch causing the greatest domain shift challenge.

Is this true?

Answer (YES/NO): YES